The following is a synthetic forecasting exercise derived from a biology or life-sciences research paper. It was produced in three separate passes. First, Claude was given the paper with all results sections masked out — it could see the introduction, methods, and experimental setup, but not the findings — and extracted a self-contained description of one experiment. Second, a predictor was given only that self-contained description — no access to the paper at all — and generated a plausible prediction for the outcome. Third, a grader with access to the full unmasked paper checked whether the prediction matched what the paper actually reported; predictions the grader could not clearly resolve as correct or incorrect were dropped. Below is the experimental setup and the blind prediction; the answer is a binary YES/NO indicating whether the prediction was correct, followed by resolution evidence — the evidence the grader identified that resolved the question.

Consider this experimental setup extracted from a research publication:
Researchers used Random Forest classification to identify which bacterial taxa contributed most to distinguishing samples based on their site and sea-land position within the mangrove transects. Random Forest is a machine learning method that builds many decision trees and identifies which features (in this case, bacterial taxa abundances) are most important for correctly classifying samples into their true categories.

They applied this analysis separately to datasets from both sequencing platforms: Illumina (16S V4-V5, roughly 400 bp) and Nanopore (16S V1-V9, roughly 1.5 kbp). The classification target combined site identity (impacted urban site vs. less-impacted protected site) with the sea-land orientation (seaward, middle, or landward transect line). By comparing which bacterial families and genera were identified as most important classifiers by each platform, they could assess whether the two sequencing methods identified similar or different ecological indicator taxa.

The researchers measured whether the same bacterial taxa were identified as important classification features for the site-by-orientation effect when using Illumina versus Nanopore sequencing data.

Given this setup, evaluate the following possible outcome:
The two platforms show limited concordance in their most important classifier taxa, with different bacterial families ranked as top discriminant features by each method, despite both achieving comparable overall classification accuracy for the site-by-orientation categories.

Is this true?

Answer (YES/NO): NO